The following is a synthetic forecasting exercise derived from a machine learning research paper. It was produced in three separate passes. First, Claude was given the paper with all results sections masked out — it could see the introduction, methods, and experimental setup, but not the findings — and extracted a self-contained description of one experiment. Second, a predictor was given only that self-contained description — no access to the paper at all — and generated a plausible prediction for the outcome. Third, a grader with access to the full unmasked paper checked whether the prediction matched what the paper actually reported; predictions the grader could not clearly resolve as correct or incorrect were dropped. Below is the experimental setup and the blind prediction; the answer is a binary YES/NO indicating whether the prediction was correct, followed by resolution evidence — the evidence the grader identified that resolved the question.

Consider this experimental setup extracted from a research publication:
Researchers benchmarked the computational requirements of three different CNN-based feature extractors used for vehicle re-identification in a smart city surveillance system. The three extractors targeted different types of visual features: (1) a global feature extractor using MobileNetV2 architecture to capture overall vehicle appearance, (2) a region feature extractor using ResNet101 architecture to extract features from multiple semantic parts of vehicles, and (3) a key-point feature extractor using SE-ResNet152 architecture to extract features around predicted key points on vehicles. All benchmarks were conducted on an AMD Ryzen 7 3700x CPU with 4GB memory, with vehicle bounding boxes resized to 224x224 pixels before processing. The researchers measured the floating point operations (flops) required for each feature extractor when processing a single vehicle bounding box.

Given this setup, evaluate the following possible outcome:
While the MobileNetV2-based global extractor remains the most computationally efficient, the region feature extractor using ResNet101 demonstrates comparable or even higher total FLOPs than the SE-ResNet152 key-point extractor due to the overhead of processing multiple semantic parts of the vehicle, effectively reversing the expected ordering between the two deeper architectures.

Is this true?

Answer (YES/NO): NO